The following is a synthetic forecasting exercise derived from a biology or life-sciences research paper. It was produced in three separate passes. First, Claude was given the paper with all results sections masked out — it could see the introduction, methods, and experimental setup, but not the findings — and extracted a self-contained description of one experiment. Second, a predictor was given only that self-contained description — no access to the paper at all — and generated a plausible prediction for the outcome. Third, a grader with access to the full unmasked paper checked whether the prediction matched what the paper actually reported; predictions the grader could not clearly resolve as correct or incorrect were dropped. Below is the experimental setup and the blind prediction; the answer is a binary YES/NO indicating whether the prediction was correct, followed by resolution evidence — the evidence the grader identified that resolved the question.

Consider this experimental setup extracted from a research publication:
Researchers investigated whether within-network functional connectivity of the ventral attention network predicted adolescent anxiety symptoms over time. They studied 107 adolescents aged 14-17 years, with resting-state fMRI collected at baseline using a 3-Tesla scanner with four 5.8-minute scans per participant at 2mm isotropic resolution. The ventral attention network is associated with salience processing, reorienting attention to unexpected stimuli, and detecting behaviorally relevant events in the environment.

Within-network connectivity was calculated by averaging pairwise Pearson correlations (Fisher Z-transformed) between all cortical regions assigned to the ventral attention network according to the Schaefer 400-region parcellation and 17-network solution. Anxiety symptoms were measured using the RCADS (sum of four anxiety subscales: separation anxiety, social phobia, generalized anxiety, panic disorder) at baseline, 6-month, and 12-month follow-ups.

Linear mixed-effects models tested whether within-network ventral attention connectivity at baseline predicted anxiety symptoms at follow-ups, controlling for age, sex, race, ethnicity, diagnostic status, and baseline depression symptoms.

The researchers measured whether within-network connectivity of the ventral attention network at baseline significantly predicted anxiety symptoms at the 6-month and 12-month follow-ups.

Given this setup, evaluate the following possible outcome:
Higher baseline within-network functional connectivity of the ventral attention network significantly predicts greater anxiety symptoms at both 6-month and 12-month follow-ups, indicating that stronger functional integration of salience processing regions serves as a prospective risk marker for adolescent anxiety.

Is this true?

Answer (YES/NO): NO